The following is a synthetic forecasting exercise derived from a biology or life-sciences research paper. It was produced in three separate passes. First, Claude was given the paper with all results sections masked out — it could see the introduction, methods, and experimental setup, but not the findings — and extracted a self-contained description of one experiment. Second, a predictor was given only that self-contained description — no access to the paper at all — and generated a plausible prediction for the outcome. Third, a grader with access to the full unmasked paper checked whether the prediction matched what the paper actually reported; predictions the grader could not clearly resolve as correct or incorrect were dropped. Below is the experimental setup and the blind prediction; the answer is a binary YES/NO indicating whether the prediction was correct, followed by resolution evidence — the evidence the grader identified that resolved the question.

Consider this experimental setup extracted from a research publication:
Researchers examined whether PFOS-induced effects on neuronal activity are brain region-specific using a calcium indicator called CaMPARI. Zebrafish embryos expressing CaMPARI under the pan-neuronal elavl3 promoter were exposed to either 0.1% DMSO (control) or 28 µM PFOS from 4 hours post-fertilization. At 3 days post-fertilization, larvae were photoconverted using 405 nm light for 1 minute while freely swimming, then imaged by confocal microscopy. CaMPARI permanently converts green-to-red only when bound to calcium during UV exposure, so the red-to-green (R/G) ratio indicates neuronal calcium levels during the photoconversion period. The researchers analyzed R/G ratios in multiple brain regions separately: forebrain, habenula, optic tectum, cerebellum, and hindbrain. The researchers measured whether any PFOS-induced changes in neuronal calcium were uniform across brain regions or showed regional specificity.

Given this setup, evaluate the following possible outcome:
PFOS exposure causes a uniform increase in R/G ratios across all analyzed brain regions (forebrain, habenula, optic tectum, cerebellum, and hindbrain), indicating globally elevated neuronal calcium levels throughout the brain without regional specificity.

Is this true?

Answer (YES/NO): NO